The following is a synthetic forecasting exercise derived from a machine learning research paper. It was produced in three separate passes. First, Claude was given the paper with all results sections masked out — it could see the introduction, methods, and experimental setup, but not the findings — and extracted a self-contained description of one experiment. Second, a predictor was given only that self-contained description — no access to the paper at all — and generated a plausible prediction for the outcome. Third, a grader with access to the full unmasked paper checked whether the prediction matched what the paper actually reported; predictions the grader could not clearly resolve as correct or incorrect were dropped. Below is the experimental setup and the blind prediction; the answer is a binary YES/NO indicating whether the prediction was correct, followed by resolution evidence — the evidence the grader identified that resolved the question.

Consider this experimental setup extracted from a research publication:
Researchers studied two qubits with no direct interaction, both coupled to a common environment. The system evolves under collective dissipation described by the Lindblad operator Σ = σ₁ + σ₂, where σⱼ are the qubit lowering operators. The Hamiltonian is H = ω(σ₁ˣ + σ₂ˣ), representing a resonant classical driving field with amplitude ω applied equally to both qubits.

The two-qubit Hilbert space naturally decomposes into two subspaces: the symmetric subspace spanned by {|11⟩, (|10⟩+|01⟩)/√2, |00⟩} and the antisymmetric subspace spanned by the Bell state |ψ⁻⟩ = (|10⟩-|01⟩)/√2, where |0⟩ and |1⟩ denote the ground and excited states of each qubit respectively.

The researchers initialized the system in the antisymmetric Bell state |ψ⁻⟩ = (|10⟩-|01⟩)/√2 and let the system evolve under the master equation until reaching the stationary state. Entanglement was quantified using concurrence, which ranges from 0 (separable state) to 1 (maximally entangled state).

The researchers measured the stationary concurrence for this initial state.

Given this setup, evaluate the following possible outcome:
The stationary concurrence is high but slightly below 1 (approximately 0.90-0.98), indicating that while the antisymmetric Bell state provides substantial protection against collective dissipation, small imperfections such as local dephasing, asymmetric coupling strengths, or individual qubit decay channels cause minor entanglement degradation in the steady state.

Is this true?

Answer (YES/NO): NO